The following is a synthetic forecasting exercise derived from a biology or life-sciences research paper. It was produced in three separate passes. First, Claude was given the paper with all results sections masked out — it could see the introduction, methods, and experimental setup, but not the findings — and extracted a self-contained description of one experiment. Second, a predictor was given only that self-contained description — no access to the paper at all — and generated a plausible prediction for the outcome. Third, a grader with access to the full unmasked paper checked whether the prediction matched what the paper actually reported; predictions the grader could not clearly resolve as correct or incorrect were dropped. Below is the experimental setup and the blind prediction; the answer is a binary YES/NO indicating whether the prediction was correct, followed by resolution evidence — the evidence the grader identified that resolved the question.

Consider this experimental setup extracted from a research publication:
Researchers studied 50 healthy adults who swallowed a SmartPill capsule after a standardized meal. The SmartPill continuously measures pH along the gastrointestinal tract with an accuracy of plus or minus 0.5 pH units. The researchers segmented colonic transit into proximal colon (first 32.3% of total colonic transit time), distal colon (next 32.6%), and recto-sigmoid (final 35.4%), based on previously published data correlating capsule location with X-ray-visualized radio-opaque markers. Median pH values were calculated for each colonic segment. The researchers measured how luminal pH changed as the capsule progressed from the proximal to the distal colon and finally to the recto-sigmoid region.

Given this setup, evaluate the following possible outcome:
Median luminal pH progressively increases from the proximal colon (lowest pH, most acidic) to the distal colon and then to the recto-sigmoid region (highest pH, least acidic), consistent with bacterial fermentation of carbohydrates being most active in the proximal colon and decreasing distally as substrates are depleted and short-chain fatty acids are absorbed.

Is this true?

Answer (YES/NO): YES